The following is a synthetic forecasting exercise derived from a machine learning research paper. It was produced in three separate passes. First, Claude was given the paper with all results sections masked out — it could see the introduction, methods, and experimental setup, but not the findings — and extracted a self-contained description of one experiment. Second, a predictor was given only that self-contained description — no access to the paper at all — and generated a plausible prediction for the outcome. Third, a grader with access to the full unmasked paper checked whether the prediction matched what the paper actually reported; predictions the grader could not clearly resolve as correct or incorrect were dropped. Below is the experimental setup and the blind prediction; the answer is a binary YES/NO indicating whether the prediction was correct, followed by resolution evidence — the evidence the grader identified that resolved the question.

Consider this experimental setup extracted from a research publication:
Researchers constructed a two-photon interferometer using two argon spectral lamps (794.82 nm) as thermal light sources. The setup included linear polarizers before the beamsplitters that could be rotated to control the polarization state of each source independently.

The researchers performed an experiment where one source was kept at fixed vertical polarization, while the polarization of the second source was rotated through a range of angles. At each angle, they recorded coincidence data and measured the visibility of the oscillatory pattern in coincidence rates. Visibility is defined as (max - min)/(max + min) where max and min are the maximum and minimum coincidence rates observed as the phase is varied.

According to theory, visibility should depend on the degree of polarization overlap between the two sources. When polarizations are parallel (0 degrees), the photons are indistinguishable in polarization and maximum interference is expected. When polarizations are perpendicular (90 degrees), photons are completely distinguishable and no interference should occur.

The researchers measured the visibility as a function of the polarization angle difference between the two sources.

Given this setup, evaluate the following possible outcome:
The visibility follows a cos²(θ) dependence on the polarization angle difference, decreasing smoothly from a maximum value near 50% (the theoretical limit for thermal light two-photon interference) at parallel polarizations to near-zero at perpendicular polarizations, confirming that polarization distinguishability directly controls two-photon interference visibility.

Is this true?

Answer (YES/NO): NO